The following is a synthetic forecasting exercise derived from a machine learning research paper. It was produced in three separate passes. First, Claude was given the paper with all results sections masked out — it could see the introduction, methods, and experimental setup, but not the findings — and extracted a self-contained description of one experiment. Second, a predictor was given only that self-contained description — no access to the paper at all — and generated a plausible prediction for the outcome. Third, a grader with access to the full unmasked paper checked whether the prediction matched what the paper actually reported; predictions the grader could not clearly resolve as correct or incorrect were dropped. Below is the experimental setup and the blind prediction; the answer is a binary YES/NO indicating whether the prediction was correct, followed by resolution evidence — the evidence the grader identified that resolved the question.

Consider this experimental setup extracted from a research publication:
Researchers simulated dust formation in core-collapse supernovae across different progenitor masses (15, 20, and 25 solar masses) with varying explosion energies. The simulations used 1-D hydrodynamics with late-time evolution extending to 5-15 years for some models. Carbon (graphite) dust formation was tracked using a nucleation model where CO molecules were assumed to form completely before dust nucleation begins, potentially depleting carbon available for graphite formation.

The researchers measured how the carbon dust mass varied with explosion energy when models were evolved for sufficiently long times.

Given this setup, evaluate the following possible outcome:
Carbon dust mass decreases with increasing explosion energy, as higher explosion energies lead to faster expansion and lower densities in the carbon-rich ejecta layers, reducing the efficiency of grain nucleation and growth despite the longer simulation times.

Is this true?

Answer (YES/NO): NO